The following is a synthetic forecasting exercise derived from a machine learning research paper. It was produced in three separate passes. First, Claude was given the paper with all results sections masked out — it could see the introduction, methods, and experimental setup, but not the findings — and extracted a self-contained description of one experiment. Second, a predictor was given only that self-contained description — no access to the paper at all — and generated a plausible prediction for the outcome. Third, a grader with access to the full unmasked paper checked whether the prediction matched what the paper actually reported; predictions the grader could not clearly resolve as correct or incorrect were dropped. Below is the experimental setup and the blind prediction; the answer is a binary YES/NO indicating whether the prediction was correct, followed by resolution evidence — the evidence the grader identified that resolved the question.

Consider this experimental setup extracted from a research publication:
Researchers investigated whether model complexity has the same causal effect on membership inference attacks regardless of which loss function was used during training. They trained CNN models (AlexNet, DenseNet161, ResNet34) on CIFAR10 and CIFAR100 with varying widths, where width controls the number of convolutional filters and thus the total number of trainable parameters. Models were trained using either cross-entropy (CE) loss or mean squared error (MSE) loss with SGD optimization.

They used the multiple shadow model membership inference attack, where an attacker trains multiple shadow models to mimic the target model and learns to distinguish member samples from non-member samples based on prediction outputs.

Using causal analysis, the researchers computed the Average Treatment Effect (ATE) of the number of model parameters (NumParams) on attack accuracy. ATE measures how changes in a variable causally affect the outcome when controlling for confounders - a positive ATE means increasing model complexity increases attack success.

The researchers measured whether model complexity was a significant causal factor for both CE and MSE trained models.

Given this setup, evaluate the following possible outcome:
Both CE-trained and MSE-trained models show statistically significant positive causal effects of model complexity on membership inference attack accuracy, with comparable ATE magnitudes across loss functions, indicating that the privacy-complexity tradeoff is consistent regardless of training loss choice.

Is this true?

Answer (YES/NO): NO